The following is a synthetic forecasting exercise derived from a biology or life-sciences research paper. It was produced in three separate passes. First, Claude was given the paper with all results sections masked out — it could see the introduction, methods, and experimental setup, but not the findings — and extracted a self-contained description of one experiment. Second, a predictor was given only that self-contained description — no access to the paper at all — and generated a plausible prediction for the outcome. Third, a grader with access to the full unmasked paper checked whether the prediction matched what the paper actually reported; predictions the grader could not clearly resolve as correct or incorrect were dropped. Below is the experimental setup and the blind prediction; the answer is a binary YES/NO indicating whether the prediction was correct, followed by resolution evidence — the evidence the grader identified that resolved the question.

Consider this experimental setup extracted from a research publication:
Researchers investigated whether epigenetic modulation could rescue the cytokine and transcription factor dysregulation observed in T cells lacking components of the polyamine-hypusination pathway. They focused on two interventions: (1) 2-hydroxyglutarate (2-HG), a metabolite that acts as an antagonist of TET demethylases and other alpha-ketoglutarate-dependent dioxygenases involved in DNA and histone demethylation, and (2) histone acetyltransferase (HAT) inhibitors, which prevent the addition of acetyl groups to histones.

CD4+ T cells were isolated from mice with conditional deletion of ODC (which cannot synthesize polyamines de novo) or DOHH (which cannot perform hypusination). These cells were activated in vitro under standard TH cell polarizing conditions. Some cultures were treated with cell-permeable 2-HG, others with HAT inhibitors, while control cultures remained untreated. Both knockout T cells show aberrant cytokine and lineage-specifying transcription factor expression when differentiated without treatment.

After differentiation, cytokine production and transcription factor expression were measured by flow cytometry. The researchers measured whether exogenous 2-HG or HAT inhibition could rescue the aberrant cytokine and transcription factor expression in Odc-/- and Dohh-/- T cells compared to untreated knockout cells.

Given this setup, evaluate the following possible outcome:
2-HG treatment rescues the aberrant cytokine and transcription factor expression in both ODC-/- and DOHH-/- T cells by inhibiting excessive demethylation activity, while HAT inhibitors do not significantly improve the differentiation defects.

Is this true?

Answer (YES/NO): NO